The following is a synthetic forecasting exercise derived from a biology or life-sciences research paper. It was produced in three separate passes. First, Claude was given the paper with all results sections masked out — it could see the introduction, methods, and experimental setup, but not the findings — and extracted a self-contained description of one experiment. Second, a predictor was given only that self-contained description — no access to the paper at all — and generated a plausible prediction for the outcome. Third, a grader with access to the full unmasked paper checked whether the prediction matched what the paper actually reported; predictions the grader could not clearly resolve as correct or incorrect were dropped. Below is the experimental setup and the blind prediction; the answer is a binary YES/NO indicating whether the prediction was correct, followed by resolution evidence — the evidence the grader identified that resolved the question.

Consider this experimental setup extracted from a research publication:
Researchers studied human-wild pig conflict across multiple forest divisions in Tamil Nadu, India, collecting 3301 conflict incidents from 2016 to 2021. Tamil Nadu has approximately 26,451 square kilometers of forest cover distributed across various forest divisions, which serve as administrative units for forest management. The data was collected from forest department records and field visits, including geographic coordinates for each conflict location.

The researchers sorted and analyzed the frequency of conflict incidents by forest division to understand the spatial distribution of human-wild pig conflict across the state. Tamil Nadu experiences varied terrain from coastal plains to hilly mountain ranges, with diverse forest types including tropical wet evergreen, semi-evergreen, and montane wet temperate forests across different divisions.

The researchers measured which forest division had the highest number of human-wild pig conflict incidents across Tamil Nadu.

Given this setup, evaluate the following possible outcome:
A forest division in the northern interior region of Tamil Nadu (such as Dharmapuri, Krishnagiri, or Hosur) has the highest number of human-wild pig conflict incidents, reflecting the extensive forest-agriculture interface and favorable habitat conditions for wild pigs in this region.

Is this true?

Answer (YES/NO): YES